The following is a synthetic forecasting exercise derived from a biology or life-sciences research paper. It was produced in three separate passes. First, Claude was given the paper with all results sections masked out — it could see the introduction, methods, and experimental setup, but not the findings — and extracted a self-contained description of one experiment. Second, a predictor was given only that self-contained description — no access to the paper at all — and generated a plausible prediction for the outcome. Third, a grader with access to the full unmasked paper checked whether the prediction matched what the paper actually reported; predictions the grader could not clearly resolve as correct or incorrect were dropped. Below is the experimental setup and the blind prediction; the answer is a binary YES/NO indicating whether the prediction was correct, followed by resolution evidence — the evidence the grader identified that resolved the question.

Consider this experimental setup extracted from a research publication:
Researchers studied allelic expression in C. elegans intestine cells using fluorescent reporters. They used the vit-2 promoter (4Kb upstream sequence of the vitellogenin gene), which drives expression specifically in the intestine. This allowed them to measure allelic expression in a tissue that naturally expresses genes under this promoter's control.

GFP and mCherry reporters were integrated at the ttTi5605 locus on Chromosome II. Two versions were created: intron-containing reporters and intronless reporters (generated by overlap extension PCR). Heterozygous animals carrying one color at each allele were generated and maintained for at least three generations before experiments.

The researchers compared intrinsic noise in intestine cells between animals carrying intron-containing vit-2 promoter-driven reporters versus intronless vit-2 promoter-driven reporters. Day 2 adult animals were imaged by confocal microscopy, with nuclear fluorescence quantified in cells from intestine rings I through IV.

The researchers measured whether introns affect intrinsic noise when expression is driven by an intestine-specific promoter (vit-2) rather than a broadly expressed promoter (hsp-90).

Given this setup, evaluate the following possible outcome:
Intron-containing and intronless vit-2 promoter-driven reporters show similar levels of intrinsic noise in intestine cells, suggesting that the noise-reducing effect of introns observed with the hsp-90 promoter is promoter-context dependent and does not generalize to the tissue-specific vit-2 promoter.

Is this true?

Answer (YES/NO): NO